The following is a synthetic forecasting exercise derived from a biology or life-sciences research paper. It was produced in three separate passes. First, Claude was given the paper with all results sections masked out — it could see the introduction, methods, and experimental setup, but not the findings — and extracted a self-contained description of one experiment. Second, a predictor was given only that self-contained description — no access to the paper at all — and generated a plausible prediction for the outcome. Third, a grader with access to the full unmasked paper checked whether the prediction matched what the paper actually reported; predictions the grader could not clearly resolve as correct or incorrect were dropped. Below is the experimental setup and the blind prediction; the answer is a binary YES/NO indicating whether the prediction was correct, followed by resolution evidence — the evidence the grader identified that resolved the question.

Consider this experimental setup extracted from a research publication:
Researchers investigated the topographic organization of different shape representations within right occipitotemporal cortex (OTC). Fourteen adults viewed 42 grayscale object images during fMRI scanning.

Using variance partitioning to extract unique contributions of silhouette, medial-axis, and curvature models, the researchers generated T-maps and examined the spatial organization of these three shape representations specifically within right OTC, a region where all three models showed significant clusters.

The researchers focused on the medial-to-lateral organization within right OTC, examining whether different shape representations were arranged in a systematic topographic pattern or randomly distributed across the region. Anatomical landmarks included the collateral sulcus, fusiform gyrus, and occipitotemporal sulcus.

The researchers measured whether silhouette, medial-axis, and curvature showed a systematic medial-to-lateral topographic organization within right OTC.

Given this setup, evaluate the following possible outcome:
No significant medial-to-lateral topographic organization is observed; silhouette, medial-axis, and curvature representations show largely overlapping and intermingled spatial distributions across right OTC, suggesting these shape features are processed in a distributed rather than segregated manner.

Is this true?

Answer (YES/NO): NO